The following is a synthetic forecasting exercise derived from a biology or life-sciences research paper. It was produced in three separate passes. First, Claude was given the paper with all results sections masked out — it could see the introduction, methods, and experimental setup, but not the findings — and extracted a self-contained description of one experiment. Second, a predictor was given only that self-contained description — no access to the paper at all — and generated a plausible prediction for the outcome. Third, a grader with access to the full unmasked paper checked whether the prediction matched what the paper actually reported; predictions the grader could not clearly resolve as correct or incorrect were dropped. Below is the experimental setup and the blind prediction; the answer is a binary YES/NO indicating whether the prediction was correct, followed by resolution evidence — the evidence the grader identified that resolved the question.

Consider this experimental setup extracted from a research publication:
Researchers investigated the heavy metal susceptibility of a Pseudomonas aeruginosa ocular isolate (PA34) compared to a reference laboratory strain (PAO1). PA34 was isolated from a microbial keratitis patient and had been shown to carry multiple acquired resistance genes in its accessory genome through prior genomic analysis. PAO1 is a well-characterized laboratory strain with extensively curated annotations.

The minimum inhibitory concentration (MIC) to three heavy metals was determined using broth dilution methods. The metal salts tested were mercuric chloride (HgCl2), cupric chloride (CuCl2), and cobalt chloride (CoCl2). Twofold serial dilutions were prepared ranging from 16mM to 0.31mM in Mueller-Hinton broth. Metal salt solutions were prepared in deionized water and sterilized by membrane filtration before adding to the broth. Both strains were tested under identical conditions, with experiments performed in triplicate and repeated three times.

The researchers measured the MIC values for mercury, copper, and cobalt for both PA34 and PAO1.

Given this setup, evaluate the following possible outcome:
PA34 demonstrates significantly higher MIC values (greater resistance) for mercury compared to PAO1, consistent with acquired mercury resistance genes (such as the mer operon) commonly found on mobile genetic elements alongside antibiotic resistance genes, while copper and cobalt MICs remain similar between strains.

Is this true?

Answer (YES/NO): NO